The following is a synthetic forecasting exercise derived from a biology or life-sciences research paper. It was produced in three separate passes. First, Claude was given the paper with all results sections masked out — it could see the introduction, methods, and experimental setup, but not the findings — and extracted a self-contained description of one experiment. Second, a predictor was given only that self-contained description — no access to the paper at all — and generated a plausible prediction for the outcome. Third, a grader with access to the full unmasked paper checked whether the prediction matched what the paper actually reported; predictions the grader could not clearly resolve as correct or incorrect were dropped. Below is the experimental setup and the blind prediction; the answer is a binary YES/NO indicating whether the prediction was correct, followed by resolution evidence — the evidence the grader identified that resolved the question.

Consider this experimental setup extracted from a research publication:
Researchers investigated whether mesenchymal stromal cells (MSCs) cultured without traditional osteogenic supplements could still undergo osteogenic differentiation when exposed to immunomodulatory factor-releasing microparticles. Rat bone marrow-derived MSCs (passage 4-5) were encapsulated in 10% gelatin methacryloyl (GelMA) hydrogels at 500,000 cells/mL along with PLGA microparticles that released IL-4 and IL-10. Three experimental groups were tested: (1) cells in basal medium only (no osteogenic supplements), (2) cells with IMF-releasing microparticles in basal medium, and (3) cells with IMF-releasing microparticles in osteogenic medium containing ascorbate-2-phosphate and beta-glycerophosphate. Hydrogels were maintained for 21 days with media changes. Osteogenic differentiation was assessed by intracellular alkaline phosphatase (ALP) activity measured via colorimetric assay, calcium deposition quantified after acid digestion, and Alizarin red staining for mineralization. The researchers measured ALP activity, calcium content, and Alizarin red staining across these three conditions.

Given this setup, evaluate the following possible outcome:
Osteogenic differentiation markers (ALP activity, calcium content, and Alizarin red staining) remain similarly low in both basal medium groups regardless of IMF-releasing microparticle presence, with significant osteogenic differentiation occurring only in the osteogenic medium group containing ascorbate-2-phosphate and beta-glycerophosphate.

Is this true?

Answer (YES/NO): NO